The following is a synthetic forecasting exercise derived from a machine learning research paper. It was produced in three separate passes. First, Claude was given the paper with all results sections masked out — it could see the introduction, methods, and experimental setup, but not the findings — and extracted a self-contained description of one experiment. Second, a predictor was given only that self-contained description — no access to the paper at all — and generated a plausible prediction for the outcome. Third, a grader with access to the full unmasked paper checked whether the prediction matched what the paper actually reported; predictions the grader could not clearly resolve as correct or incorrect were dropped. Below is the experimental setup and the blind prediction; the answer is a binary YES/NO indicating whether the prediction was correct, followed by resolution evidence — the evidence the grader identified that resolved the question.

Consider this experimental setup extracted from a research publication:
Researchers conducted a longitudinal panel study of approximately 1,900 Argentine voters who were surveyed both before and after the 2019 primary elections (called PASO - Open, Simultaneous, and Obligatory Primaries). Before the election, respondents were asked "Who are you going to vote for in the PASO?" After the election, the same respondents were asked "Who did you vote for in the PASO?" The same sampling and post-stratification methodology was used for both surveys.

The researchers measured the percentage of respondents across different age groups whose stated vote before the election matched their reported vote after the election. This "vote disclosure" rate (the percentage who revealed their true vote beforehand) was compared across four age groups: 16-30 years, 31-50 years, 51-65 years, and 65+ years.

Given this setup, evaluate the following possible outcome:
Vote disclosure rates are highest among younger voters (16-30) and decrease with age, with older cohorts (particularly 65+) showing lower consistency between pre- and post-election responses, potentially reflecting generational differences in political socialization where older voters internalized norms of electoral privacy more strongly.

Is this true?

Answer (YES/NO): NO